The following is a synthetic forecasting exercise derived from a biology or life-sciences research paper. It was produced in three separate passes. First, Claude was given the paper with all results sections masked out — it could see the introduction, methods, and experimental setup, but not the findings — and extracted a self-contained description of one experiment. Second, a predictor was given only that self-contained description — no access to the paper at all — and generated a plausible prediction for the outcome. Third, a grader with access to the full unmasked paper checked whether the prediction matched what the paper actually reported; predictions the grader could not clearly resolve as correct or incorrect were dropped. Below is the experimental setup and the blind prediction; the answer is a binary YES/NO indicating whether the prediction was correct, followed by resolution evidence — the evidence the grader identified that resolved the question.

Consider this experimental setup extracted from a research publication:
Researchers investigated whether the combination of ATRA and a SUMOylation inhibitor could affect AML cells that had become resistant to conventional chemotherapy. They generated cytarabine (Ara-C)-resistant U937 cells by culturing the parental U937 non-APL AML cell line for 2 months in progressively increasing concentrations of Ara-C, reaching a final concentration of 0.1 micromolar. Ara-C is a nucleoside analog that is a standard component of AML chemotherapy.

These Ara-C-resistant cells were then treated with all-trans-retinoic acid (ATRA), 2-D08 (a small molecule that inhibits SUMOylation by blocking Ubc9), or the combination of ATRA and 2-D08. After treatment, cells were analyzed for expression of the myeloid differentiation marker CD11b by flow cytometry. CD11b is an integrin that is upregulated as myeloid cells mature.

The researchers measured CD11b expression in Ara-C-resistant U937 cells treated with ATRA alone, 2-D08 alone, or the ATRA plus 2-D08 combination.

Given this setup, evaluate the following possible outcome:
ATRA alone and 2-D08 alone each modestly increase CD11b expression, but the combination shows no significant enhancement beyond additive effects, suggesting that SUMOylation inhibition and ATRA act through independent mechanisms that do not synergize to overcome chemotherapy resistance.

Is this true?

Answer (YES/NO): NO